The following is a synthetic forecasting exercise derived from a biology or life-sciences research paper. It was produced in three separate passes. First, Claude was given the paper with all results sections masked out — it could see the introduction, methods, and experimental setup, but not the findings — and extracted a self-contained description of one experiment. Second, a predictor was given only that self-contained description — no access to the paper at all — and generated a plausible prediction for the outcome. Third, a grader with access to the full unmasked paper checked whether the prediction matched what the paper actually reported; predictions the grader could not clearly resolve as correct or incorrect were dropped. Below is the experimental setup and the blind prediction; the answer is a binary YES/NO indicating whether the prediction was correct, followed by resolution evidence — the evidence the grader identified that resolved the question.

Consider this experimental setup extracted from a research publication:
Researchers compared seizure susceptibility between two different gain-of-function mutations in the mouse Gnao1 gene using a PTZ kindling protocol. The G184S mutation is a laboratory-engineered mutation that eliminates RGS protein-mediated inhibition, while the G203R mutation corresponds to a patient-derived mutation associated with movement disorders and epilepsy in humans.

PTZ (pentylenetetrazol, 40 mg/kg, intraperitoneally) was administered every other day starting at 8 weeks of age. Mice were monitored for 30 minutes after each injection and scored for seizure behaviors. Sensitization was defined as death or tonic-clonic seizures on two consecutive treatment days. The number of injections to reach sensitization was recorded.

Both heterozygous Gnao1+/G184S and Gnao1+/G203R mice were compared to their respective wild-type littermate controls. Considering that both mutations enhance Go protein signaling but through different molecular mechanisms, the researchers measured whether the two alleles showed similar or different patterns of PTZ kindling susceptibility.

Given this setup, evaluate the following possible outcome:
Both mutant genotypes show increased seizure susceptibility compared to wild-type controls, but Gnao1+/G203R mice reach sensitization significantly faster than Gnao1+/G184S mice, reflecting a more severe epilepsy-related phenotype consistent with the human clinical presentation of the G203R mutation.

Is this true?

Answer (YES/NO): NO